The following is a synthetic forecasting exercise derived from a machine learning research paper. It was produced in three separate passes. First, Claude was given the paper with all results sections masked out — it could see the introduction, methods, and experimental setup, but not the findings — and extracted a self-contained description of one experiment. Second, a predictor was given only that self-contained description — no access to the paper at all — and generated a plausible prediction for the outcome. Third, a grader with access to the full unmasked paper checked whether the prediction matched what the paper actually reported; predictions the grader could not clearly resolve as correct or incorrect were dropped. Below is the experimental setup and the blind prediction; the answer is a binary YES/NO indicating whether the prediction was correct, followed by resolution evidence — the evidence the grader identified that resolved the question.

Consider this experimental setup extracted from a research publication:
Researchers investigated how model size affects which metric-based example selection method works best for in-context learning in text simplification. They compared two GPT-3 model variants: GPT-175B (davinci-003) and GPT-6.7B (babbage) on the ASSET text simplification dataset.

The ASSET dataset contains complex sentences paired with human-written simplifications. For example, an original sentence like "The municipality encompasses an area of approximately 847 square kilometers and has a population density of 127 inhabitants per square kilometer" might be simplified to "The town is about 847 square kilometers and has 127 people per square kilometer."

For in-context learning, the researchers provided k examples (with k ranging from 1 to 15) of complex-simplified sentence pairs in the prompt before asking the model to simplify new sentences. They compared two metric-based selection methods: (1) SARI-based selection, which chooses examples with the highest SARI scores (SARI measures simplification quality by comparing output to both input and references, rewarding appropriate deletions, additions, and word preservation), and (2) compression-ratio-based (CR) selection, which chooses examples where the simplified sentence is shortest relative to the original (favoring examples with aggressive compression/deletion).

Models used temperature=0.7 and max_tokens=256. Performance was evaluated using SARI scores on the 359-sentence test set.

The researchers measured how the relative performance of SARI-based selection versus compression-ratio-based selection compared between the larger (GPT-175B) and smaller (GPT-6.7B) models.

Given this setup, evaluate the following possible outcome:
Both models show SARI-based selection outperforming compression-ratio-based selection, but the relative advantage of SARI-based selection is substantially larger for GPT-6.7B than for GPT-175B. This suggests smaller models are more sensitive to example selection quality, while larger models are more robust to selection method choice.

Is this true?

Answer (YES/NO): NO